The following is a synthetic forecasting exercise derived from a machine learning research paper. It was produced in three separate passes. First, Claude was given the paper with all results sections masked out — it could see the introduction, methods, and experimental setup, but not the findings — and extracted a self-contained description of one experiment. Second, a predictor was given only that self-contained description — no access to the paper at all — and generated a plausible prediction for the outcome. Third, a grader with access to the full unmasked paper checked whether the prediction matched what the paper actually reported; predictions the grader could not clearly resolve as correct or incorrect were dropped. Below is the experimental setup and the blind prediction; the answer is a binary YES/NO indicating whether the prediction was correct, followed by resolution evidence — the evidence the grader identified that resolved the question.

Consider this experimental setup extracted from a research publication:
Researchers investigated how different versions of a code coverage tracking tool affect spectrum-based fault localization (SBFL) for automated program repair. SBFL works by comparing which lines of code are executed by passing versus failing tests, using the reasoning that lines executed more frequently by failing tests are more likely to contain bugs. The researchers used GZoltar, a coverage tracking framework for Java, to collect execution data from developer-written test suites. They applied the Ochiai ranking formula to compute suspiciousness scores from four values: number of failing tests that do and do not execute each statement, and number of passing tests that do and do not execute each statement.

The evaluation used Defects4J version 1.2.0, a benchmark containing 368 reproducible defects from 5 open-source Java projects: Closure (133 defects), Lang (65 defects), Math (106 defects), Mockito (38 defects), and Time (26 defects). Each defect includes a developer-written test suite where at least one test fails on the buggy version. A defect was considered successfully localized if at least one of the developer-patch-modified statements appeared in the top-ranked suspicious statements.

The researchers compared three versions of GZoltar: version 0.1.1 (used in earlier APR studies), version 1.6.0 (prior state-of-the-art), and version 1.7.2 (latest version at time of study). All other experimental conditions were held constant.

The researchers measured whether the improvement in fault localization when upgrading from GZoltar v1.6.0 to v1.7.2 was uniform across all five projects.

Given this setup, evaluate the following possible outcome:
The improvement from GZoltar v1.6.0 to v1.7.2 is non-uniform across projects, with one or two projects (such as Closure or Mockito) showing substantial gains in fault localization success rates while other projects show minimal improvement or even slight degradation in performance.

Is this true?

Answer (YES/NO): YES